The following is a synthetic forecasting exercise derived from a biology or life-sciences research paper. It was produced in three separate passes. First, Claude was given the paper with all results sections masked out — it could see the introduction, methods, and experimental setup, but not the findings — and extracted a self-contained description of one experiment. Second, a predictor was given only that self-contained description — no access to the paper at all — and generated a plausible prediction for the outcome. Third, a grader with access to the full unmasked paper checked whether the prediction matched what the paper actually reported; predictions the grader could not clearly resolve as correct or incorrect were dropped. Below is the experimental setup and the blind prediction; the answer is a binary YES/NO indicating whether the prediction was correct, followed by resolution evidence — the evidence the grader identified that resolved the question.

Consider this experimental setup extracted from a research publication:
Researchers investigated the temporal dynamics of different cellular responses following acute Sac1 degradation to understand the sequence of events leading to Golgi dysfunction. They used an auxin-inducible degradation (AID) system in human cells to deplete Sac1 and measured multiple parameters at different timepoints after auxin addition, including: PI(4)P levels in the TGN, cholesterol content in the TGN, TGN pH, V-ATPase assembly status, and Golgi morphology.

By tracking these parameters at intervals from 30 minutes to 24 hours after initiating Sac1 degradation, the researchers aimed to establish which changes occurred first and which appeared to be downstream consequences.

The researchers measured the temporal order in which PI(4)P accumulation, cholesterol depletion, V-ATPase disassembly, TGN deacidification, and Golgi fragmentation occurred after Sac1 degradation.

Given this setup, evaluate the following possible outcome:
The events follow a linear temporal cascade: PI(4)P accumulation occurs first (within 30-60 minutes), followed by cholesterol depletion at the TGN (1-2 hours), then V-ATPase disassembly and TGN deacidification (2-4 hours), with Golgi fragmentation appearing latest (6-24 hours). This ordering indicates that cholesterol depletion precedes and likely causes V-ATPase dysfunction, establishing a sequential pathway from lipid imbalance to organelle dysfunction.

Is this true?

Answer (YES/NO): NO